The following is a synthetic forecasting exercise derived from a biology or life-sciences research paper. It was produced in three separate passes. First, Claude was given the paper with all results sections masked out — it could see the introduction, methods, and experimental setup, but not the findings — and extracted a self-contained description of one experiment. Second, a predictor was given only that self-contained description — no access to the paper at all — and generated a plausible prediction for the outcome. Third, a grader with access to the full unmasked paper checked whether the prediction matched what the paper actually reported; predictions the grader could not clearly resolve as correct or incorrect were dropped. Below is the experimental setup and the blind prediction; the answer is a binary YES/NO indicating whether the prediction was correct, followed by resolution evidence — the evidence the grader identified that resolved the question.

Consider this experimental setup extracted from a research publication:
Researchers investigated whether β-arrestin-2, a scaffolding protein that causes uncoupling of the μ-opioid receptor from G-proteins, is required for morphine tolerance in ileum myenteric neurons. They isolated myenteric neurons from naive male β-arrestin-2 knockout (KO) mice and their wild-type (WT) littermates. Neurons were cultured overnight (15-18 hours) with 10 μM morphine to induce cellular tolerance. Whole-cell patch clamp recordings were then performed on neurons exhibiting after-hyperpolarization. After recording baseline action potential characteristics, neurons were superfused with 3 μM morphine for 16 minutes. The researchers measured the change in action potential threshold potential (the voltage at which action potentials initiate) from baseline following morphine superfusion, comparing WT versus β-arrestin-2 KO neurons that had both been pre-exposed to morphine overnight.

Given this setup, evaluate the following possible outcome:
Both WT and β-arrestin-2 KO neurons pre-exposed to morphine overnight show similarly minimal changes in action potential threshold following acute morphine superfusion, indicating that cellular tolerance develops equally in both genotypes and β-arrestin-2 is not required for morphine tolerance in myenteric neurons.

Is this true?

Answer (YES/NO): YES